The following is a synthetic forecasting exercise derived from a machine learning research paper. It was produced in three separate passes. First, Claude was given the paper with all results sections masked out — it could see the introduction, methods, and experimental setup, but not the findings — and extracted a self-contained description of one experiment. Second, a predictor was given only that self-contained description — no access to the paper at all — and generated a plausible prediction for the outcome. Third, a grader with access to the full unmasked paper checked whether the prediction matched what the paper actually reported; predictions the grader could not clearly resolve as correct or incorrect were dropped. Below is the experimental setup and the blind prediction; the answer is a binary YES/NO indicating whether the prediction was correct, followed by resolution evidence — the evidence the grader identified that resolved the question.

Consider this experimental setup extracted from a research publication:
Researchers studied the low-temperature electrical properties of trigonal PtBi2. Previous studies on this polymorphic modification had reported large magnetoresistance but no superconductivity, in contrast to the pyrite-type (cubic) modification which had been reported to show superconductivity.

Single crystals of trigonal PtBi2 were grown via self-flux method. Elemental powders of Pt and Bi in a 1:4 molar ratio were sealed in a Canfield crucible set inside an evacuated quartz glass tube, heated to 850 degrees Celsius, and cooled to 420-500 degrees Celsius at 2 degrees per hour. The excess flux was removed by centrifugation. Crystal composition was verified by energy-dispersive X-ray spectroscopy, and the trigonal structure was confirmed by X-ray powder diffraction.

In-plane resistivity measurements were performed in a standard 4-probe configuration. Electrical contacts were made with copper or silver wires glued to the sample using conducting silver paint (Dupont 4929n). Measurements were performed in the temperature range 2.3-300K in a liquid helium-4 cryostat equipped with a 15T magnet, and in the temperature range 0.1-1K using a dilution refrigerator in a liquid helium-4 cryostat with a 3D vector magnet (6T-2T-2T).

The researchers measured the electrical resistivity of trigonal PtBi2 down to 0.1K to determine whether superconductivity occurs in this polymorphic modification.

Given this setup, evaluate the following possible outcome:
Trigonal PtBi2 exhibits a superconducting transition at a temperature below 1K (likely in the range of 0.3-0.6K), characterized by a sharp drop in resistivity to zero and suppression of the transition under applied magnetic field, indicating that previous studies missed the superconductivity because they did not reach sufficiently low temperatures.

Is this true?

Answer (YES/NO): NO